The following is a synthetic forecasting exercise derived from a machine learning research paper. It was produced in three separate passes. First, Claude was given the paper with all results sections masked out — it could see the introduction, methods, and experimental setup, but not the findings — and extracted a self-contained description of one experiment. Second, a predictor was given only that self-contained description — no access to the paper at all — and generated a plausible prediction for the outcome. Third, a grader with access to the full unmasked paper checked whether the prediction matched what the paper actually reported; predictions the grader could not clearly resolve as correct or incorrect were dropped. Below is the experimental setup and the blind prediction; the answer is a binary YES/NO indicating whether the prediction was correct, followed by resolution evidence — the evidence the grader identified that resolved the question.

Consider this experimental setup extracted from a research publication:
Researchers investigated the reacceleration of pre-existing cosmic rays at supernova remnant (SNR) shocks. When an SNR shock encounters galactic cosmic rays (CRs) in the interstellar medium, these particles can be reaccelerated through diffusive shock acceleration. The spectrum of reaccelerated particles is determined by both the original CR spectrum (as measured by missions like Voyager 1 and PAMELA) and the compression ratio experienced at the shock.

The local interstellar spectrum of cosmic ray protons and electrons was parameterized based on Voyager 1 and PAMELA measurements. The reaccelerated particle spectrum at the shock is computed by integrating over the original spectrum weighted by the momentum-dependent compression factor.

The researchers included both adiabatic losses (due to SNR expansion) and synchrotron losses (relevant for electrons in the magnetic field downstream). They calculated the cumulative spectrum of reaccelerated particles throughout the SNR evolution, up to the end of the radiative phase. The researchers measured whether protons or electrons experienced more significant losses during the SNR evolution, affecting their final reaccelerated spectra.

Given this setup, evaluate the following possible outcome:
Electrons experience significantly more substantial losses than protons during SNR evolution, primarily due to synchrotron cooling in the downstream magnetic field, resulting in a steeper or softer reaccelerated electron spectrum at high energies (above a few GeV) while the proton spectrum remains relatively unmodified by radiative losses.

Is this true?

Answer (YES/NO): YES